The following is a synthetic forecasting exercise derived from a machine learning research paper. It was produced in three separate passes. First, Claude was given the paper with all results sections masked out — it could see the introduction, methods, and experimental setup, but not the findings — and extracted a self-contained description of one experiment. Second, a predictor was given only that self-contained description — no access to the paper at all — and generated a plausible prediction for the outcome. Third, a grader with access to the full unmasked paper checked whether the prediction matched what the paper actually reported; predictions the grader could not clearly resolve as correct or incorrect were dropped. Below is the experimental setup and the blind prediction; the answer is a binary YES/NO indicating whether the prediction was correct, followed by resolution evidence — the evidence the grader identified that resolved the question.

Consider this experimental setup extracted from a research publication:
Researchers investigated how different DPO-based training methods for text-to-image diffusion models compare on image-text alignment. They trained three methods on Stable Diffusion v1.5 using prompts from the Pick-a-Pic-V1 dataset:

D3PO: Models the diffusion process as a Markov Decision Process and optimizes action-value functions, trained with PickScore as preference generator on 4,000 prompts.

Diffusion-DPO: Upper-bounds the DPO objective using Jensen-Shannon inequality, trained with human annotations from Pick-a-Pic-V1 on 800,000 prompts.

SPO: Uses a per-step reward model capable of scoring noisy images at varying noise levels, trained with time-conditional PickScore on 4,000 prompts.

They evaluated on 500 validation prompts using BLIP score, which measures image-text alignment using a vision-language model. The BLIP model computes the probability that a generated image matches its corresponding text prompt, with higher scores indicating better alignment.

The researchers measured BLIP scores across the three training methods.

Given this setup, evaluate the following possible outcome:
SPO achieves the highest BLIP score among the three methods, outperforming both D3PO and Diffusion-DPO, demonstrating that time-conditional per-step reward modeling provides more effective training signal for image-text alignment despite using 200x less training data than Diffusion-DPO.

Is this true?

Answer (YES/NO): NO